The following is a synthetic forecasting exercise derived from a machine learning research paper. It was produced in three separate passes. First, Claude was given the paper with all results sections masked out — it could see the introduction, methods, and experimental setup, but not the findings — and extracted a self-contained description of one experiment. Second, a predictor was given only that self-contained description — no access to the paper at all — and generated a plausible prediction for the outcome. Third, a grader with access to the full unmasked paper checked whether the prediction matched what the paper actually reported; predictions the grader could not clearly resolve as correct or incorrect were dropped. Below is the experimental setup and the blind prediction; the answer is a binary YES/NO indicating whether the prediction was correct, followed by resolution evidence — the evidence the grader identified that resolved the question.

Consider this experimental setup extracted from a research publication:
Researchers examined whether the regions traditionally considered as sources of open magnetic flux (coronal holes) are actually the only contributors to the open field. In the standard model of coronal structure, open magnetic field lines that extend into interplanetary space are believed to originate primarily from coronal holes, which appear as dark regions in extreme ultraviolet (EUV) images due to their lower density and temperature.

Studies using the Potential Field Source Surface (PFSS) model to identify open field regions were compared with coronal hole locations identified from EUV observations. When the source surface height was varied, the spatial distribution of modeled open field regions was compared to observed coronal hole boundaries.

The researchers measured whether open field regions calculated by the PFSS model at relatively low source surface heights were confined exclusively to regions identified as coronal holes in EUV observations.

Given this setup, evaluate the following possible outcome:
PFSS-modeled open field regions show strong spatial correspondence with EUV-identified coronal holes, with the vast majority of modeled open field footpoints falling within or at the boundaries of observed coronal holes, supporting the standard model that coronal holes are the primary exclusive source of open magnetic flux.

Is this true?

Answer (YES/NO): NO